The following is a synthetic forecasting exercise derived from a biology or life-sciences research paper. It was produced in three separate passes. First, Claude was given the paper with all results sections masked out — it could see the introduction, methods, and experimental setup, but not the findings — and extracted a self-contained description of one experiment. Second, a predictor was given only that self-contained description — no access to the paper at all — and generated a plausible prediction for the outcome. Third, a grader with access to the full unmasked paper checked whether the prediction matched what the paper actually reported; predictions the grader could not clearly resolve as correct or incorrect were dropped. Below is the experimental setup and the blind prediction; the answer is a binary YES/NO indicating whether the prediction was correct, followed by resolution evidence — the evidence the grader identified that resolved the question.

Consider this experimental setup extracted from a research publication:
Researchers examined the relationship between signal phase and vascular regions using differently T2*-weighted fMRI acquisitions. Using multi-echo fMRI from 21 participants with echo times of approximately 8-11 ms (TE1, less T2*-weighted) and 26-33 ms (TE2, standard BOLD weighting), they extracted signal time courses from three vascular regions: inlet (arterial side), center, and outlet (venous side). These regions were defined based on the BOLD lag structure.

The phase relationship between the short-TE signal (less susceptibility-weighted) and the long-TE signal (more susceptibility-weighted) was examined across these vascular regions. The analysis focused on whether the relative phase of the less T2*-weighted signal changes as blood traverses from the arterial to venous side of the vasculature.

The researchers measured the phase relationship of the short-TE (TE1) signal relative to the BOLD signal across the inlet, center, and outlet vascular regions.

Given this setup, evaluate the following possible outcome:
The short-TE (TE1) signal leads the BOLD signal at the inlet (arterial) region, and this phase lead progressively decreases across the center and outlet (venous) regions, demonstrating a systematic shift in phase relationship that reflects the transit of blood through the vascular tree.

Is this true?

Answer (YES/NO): NO